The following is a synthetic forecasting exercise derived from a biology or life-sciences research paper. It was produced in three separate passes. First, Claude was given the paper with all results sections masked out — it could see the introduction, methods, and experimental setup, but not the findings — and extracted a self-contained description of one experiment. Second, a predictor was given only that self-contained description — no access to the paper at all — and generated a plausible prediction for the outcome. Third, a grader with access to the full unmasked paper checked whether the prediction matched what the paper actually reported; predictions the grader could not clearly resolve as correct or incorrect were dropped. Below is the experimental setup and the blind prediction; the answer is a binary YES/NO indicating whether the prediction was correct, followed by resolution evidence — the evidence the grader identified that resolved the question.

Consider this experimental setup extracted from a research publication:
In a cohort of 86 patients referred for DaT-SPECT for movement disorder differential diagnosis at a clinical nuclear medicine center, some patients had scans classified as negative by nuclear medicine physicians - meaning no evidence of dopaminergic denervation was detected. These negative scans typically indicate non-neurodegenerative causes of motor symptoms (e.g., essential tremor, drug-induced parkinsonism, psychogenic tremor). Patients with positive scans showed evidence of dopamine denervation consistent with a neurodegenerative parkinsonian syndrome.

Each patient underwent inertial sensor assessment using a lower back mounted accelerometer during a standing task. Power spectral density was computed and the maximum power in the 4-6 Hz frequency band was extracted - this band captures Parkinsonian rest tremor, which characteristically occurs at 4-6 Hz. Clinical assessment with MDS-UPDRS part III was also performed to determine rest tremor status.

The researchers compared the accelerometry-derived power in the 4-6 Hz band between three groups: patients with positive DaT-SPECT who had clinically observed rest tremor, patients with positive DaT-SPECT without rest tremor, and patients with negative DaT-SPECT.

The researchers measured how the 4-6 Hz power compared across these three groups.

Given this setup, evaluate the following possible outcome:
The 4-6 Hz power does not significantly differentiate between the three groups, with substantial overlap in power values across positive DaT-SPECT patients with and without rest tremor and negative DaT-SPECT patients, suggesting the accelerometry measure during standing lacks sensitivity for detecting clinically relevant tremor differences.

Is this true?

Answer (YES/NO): NO